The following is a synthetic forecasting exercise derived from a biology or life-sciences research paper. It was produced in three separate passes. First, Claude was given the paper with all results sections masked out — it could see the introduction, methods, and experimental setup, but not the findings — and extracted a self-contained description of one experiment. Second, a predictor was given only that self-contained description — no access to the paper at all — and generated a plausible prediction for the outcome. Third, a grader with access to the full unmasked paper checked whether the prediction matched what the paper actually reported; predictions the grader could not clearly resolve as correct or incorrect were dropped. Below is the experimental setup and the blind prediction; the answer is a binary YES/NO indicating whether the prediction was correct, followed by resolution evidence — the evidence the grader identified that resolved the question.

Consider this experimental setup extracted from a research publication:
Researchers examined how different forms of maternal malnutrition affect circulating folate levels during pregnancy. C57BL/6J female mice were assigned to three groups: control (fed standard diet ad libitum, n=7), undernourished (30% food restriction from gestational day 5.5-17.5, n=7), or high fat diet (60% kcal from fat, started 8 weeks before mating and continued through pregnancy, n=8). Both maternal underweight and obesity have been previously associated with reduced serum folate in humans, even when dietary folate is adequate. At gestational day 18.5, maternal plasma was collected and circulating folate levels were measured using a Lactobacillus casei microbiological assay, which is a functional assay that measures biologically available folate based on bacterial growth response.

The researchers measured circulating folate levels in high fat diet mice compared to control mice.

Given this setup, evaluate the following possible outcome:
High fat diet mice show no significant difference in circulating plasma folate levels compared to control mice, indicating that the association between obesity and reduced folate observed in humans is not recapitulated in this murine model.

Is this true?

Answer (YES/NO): NO